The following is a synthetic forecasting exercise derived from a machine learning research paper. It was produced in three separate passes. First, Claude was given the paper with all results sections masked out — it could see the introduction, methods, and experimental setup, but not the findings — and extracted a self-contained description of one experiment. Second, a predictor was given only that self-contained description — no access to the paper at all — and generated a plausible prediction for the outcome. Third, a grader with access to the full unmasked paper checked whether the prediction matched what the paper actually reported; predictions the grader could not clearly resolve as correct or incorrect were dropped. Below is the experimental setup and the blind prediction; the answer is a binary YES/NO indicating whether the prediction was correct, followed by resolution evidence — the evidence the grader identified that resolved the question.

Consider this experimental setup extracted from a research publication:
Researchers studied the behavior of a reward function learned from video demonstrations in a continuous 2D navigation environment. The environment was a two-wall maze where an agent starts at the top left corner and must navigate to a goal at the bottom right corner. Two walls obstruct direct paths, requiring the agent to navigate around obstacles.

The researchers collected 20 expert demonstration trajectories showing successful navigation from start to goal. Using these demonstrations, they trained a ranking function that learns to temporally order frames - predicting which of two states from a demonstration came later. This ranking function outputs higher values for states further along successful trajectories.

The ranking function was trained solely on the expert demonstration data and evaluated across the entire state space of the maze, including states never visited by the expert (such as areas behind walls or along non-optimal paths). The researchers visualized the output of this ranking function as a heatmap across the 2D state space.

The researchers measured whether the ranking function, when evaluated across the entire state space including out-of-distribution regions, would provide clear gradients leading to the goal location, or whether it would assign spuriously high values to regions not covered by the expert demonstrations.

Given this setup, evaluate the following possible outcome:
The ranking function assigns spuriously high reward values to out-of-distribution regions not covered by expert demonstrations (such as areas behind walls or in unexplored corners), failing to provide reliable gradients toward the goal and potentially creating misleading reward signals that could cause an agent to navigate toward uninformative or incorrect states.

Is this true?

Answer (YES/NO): YES